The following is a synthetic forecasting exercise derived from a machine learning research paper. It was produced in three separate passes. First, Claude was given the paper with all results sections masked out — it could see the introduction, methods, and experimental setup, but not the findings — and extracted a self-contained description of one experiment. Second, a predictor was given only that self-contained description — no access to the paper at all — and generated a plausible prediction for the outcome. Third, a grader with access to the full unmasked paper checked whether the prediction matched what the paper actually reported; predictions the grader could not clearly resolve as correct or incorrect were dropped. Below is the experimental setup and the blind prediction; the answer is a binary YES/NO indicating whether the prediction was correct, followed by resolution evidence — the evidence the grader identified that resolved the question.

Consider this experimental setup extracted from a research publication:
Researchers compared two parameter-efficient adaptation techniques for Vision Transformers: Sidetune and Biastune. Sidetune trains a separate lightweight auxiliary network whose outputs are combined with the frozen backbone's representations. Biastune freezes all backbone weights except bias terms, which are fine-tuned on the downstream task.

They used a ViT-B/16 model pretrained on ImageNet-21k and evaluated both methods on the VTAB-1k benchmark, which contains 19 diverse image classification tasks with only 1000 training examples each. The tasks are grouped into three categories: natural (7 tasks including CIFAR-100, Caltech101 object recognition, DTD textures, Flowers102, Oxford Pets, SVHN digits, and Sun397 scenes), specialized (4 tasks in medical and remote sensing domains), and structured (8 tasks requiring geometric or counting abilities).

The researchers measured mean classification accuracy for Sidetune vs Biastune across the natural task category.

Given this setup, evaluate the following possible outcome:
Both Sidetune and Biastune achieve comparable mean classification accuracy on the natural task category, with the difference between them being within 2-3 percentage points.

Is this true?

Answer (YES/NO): NO